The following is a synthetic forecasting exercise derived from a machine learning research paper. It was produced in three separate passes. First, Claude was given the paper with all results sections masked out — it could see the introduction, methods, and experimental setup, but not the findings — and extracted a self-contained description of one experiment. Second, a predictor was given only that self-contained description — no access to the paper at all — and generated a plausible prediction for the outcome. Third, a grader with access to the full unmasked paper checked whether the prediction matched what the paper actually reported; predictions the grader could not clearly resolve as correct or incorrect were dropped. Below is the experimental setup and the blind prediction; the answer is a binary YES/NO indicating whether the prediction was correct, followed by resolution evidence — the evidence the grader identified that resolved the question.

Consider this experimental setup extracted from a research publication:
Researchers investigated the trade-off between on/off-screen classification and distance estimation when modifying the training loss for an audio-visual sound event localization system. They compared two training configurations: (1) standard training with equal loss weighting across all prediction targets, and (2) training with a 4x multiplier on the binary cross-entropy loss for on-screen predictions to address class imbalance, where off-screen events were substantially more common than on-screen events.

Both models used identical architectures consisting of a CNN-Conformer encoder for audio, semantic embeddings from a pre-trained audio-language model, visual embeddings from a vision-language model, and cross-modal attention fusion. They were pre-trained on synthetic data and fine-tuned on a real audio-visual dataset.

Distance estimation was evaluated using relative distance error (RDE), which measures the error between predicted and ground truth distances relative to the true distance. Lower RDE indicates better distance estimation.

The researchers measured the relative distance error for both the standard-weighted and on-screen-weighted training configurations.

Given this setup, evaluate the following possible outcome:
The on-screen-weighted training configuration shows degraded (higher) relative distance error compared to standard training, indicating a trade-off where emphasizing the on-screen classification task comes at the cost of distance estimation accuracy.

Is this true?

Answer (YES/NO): YES